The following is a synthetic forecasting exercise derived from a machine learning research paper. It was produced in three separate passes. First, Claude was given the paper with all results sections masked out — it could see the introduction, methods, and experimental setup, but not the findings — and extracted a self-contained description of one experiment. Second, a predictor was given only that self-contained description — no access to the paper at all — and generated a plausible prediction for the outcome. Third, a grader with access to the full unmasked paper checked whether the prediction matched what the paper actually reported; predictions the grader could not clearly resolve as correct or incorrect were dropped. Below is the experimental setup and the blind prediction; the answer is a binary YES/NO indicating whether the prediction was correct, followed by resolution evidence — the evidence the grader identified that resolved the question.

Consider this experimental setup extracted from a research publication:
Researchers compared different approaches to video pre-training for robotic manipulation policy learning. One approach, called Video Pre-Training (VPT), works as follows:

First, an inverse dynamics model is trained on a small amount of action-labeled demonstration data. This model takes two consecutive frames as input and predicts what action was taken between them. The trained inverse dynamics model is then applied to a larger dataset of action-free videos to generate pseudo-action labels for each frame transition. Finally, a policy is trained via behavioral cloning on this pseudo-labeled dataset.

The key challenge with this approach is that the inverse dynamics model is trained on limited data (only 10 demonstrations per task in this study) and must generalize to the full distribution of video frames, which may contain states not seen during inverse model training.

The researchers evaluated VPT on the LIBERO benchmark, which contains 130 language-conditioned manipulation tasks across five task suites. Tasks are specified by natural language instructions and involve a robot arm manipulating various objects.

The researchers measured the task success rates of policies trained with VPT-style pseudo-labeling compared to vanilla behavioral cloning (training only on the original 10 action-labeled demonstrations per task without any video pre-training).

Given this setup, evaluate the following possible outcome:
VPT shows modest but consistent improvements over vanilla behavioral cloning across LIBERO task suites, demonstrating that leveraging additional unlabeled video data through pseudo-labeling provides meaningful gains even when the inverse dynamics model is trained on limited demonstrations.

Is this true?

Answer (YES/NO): NO